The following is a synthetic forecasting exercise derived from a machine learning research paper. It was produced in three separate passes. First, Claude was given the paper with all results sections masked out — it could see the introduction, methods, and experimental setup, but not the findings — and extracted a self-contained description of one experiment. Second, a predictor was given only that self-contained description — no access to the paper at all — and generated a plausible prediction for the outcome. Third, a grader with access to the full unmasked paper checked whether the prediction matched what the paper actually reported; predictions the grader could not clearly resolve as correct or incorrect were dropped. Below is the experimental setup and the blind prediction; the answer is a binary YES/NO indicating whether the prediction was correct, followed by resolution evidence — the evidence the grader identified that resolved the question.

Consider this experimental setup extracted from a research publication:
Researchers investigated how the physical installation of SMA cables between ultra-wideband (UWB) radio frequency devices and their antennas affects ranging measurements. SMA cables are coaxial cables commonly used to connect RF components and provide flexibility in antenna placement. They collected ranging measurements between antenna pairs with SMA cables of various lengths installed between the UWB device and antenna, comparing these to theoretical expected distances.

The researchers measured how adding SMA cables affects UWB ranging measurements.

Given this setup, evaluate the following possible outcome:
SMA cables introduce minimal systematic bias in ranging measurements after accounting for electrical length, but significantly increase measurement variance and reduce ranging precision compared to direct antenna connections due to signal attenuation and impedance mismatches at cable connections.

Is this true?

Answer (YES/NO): NO